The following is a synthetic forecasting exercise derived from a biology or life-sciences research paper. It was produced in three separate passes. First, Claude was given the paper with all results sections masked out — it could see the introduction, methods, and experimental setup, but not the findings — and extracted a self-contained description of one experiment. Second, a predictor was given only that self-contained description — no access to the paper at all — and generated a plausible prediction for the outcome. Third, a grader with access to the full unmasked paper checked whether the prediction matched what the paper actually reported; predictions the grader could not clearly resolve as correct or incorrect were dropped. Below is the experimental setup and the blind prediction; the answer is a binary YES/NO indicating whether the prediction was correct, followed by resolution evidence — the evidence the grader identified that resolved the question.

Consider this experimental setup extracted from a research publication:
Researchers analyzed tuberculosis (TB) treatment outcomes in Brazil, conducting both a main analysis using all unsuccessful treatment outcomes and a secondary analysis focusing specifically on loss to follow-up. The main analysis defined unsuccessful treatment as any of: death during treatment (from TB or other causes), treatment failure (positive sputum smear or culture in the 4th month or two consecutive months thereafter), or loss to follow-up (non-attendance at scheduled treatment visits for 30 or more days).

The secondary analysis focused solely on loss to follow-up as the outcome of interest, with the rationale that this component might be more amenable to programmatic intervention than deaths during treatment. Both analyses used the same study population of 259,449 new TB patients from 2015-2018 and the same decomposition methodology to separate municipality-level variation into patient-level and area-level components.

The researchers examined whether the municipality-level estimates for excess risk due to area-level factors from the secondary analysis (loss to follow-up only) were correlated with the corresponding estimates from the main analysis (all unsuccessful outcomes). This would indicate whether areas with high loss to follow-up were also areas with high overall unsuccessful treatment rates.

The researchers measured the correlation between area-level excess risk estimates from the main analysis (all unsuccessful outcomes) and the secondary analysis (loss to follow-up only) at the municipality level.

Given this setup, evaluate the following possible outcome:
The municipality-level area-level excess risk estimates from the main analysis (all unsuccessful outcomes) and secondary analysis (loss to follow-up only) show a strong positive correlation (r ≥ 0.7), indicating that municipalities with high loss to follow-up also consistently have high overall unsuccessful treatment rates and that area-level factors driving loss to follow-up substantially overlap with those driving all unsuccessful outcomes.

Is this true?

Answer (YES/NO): YES